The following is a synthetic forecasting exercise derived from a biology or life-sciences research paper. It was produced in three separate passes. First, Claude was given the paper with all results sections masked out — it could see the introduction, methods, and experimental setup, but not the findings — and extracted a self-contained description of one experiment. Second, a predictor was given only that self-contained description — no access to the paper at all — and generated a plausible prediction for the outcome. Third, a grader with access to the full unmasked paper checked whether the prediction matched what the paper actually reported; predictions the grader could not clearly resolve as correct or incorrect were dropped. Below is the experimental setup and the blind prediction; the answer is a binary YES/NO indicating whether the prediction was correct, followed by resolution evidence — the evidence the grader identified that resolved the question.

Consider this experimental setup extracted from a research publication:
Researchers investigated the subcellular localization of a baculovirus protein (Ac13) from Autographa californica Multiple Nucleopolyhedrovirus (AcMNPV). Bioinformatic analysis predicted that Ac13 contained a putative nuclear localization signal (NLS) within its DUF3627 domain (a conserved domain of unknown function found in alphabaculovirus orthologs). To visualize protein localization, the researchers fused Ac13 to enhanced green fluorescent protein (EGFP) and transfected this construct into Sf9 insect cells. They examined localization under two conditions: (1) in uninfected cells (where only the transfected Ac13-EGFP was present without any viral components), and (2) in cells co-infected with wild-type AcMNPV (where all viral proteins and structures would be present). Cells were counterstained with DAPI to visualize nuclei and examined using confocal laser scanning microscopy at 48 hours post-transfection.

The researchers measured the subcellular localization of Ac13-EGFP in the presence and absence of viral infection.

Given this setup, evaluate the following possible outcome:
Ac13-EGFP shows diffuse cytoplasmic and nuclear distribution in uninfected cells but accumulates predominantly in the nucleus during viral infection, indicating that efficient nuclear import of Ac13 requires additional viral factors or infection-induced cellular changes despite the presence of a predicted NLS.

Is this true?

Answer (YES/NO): NO